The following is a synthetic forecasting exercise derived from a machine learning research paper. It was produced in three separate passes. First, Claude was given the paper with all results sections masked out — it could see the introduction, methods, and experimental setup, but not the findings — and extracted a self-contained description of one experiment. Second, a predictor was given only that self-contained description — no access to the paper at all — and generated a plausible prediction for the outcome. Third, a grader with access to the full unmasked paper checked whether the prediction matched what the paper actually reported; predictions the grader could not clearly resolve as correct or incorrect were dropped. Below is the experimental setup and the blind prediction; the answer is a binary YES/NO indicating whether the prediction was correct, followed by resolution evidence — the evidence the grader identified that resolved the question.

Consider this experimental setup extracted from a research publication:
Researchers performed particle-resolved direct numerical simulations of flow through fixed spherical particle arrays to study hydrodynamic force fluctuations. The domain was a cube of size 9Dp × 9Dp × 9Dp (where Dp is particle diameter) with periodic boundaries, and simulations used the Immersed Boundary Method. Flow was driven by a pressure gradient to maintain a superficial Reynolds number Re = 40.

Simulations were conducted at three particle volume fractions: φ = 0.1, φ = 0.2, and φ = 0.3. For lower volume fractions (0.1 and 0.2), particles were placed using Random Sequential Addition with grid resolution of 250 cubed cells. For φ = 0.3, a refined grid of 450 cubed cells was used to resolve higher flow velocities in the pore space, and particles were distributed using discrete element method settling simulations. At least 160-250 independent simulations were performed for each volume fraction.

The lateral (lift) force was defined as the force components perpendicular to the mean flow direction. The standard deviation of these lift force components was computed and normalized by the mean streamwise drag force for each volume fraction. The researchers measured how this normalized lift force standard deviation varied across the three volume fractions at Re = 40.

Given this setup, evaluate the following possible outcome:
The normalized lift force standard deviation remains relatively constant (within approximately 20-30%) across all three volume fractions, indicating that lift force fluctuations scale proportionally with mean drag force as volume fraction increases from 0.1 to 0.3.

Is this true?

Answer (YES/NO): YES